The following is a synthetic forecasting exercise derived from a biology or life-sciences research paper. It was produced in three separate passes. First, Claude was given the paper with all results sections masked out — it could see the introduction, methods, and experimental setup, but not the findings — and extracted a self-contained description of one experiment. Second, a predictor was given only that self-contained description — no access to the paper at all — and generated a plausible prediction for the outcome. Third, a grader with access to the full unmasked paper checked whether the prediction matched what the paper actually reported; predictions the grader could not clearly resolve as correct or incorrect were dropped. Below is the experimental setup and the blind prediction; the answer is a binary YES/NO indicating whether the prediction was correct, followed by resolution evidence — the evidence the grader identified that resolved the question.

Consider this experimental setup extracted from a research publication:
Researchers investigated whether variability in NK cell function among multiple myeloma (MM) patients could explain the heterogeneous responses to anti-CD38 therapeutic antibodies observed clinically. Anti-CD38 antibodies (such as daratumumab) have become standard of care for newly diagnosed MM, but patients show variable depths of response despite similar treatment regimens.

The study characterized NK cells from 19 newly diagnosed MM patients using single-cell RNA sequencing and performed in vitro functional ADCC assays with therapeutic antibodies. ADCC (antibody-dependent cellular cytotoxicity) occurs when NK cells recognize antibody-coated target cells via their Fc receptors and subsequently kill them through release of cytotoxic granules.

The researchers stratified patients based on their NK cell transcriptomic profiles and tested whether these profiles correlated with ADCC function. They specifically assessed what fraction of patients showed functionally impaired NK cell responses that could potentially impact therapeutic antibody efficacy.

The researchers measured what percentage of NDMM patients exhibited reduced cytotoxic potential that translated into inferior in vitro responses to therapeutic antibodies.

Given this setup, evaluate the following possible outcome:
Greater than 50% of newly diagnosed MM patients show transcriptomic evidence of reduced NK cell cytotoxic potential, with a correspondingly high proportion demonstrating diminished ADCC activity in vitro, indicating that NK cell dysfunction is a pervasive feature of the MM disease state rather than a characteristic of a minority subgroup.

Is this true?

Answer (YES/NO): NO